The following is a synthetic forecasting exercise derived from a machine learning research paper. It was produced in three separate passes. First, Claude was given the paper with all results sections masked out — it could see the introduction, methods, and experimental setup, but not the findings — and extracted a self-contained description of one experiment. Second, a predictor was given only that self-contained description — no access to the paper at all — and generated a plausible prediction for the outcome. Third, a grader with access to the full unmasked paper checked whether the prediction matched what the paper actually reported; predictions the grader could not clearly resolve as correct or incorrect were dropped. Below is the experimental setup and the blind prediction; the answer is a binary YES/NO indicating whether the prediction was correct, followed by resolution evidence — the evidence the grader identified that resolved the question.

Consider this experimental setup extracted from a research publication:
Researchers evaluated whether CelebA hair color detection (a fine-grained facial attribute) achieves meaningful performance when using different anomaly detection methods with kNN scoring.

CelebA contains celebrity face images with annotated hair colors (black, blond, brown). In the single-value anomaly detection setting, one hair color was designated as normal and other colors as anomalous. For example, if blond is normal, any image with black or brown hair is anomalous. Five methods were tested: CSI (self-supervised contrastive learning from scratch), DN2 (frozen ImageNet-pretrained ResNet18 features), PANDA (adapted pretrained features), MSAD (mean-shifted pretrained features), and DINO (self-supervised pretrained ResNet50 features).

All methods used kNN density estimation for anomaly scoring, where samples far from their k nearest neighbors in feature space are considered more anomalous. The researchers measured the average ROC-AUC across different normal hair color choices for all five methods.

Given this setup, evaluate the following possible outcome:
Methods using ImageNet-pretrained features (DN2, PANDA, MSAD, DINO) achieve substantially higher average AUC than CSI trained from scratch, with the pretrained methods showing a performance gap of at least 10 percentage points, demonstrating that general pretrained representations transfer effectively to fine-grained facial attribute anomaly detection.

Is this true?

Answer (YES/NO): NO